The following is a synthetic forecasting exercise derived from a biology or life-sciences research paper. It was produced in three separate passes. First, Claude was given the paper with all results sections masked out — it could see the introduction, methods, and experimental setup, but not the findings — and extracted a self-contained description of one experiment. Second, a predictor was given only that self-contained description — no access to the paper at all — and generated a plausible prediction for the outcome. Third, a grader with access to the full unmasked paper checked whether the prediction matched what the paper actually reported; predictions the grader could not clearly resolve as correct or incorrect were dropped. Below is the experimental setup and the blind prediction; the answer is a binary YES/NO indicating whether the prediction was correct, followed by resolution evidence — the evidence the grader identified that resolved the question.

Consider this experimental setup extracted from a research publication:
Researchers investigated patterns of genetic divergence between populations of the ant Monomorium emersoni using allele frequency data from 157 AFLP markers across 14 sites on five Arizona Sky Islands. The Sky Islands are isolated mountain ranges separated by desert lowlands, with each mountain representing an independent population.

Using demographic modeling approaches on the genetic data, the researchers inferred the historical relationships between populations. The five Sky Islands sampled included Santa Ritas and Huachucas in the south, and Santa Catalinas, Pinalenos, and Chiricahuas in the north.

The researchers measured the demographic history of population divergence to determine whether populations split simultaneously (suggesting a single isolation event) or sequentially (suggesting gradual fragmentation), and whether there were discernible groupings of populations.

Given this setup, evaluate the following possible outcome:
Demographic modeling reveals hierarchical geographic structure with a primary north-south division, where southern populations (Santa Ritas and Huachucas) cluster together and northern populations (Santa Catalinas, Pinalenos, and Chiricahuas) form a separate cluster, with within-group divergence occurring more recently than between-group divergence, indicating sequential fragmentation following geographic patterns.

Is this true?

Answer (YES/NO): YES